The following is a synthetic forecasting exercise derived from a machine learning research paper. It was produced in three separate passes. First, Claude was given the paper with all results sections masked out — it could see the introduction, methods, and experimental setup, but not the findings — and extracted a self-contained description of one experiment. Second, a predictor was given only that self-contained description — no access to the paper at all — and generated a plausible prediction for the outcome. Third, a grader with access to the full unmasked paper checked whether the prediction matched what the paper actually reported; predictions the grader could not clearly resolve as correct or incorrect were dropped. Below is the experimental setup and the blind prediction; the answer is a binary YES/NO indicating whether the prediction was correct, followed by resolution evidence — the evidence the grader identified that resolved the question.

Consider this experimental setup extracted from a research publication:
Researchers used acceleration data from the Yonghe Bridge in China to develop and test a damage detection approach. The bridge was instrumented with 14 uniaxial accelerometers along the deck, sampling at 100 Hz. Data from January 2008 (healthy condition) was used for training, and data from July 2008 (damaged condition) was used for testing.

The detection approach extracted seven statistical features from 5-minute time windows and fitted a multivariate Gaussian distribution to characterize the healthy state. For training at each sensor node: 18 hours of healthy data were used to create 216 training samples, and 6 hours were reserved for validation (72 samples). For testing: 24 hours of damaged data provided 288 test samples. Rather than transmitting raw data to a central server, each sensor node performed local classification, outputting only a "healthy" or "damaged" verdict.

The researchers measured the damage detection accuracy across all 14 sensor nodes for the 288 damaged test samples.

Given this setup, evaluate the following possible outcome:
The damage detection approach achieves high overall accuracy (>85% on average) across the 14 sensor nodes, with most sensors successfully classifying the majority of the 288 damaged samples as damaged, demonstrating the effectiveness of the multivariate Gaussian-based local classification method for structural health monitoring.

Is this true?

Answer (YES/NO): NO